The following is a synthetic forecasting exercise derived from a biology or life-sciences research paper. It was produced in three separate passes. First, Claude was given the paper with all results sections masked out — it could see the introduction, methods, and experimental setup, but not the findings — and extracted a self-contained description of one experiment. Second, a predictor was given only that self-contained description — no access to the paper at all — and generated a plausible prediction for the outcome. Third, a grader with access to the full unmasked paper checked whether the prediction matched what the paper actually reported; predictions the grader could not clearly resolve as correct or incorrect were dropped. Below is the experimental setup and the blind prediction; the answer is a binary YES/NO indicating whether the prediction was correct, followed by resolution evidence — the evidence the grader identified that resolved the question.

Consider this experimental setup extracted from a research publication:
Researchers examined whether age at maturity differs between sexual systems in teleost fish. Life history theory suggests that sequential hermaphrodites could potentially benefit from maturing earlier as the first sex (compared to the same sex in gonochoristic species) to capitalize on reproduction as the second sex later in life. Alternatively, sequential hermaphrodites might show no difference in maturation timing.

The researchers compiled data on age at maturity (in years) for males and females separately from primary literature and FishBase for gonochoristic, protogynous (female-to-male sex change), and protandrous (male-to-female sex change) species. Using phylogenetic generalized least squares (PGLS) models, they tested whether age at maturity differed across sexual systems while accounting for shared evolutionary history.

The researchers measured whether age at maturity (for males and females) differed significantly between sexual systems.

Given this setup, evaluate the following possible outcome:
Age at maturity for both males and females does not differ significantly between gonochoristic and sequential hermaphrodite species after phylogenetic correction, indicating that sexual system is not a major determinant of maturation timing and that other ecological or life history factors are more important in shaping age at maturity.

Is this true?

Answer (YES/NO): YES